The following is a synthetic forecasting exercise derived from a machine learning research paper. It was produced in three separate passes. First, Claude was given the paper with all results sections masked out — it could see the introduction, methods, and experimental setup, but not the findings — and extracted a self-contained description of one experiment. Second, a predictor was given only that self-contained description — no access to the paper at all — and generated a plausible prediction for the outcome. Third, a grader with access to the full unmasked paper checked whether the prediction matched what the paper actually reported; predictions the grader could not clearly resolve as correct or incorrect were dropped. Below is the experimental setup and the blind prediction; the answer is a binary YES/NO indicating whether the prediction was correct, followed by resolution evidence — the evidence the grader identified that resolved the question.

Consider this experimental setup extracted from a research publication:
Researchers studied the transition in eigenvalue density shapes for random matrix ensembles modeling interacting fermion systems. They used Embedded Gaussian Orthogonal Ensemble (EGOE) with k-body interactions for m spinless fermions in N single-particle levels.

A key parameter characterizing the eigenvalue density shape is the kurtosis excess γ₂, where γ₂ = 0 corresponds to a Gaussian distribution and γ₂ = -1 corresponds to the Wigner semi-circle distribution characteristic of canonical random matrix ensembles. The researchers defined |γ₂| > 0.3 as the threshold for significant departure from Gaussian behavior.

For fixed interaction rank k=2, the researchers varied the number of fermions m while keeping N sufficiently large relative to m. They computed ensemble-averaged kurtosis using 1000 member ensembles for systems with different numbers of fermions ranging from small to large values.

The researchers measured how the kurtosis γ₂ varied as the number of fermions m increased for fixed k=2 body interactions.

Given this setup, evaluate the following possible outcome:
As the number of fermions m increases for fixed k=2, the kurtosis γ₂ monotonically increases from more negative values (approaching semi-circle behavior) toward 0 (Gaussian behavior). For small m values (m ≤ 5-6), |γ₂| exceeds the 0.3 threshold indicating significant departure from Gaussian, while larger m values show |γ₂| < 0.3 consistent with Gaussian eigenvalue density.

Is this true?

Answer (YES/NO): YES